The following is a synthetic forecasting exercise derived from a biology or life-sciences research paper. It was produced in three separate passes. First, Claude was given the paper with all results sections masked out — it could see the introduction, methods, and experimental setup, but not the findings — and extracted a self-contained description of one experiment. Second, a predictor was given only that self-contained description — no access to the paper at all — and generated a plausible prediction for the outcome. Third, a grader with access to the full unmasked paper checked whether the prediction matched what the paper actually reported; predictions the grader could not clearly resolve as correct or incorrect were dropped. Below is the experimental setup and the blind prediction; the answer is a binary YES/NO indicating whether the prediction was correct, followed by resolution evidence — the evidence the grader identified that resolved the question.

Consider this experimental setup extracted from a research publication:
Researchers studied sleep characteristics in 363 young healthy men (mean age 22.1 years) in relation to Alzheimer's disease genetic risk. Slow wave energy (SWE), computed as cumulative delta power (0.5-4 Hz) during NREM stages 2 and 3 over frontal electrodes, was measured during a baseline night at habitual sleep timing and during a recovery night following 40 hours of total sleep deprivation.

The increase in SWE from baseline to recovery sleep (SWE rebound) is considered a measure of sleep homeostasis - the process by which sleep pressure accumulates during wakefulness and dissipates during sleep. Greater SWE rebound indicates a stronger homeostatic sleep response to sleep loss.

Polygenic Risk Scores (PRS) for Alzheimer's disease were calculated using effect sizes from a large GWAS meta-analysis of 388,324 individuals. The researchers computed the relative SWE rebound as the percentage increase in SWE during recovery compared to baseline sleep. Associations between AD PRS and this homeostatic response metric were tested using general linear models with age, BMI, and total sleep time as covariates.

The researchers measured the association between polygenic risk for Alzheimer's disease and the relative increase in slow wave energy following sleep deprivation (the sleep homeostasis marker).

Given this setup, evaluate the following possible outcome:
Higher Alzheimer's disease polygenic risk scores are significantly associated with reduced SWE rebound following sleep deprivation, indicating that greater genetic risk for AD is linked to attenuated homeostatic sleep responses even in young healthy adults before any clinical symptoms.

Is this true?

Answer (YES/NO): NO